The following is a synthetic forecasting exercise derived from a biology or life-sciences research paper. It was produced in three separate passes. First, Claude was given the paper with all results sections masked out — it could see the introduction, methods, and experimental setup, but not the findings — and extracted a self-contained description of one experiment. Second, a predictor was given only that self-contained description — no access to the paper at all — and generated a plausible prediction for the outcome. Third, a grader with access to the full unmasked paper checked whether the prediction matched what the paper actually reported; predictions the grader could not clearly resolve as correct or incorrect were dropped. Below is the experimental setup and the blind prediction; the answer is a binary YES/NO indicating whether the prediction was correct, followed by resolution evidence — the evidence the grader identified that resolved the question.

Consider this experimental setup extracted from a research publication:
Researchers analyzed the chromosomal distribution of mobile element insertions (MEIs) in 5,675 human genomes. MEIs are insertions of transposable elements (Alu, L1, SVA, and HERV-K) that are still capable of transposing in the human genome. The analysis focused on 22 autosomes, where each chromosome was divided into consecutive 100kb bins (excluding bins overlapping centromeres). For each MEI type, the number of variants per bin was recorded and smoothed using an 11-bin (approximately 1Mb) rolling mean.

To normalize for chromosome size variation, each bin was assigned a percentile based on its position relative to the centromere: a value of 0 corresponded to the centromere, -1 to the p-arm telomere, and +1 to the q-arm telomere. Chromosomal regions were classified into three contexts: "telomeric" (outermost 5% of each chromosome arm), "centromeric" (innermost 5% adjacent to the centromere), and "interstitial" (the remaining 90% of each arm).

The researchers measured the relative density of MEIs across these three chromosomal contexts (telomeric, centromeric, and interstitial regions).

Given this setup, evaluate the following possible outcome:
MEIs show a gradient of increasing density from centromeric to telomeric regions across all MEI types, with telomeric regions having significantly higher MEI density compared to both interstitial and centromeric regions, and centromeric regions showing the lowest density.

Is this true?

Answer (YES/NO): NO